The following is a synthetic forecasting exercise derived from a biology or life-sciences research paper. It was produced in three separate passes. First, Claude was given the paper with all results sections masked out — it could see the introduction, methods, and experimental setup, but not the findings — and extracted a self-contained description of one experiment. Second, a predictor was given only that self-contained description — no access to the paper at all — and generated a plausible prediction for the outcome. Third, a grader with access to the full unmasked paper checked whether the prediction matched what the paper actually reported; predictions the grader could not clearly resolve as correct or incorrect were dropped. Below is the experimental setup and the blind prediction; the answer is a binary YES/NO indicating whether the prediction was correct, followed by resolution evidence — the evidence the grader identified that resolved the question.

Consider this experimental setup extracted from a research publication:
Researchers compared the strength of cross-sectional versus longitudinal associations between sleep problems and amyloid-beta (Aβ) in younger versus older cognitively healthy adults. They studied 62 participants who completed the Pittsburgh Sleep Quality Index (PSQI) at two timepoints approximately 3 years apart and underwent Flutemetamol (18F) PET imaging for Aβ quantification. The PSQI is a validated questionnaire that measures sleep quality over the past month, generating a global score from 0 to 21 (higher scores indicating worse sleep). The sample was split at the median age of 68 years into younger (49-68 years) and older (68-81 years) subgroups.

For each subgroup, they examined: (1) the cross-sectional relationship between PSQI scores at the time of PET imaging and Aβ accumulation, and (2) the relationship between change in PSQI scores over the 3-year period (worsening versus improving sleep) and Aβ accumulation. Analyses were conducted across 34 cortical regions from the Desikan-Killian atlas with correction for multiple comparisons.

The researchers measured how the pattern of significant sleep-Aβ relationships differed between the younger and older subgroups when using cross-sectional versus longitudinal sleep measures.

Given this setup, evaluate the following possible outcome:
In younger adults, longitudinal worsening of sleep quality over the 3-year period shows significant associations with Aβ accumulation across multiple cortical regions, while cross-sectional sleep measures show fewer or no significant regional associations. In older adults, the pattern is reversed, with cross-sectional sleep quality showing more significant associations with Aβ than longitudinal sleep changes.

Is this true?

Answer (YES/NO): NO